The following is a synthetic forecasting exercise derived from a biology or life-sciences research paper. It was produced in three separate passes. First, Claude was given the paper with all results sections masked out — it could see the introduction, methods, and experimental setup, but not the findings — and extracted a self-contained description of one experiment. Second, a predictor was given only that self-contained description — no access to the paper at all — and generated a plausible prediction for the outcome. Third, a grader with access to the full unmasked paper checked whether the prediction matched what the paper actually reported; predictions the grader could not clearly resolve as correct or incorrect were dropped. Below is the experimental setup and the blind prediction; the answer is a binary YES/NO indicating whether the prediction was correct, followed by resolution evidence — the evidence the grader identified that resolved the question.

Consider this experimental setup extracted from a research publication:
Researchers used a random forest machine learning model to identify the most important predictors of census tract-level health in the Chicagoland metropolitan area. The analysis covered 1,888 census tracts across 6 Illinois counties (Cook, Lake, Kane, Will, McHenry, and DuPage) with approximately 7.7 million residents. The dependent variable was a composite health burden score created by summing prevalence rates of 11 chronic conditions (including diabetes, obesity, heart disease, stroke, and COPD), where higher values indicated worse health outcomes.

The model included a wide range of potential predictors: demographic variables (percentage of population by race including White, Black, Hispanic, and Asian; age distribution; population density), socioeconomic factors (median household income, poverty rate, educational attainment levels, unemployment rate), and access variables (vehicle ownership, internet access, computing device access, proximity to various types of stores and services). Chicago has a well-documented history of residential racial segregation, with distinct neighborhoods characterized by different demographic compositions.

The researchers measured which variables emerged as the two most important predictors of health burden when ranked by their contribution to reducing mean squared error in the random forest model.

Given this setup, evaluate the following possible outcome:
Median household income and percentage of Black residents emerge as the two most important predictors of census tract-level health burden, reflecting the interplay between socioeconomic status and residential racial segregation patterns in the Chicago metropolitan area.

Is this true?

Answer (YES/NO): NO